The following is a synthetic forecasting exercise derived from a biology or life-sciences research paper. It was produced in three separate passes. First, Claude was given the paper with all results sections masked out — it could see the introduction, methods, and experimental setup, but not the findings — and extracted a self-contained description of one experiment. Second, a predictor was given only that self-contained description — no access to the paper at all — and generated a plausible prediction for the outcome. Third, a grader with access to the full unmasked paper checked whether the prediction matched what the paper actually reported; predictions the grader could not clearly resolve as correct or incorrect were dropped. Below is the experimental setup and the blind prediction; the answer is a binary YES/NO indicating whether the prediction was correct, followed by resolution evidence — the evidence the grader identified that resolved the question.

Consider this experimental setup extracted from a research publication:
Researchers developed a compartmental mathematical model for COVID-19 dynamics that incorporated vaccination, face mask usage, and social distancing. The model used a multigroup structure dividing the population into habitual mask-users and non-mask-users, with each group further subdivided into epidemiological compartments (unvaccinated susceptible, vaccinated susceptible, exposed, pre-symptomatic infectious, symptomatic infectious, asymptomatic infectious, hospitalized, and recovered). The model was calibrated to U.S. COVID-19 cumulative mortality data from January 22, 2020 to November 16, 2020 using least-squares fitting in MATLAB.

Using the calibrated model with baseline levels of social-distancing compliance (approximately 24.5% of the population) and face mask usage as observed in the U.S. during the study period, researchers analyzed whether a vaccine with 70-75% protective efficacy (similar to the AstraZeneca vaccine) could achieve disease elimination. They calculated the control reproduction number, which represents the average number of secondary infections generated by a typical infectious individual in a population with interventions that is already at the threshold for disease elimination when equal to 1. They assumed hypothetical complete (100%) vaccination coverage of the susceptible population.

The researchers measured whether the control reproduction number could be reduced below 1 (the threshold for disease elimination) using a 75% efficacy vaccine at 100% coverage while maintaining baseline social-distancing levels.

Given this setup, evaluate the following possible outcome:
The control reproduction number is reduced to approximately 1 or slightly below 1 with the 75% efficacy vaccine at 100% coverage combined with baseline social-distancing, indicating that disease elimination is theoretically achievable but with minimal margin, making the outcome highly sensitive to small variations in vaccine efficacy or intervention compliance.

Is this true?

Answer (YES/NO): NO